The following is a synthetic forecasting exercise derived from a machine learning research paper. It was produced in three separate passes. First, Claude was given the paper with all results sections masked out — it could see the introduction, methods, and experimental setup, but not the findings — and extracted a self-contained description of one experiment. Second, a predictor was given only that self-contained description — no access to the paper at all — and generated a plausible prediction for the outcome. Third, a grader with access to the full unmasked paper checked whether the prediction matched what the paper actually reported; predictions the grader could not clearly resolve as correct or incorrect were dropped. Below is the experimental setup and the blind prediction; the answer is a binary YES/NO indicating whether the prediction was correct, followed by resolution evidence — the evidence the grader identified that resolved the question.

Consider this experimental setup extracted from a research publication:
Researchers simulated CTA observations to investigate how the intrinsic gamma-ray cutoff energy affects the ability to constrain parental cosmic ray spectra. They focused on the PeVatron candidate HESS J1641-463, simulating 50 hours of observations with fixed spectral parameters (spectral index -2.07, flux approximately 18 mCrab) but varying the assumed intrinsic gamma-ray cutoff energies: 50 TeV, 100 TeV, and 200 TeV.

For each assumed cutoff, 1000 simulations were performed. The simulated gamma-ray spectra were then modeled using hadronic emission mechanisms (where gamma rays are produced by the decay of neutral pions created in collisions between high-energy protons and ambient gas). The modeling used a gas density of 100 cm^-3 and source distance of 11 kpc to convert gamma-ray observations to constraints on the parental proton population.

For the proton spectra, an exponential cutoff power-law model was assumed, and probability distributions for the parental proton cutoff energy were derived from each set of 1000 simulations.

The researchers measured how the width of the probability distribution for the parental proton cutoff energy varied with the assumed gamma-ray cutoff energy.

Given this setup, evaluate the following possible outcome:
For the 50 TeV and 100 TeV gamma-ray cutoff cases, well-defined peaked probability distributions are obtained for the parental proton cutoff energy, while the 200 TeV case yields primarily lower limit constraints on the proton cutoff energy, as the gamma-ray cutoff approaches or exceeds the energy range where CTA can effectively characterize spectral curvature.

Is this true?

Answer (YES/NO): NO